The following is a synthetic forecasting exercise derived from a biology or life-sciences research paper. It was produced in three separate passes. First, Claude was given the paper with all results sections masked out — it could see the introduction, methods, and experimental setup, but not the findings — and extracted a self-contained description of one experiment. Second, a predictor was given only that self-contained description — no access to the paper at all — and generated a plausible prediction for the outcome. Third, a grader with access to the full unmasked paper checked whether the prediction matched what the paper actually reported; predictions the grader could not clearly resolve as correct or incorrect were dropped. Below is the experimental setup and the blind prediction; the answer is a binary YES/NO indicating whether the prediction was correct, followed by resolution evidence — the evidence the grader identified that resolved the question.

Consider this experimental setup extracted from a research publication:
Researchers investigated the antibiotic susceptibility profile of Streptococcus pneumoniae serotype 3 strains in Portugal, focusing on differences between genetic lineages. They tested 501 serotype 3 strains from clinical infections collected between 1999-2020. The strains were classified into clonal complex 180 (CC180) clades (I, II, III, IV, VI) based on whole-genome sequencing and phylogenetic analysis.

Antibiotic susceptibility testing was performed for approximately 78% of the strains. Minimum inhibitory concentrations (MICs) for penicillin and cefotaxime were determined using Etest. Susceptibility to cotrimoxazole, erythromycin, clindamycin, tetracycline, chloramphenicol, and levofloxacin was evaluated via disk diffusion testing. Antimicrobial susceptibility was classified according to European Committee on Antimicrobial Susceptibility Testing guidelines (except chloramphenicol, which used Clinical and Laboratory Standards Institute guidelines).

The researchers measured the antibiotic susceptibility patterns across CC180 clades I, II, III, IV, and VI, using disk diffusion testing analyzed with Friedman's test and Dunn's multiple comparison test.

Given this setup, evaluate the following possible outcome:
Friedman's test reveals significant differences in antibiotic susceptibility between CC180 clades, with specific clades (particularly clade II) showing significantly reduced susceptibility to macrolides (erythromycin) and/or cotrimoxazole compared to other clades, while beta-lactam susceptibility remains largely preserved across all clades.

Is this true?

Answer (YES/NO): NO